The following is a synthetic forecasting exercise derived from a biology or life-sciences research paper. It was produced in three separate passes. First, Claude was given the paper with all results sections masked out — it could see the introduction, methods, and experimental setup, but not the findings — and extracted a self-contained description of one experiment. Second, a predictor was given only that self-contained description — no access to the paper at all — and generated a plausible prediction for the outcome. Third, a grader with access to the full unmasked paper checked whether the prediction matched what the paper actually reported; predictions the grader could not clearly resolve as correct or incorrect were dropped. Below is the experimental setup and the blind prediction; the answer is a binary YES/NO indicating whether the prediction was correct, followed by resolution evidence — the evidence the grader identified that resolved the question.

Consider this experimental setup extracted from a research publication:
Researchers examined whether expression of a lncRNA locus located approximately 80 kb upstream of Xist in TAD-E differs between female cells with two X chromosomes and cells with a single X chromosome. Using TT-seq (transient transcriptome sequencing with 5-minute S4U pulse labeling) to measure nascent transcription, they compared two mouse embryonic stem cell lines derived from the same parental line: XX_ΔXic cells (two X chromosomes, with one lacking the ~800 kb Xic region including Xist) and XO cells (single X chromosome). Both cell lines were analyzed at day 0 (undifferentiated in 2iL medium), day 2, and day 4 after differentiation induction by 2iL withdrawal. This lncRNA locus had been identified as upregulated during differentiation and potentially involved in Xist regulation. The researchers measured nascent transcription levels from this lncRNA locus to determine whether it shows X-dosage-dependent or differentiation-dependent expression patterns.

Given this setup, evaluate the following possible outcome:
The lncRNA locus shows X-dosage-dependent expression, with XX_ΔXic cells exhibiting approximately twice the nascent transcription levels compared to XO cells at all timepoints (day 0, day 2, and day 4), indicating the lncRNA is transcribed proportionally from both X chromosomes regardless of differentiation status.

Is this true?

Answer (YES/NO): NO